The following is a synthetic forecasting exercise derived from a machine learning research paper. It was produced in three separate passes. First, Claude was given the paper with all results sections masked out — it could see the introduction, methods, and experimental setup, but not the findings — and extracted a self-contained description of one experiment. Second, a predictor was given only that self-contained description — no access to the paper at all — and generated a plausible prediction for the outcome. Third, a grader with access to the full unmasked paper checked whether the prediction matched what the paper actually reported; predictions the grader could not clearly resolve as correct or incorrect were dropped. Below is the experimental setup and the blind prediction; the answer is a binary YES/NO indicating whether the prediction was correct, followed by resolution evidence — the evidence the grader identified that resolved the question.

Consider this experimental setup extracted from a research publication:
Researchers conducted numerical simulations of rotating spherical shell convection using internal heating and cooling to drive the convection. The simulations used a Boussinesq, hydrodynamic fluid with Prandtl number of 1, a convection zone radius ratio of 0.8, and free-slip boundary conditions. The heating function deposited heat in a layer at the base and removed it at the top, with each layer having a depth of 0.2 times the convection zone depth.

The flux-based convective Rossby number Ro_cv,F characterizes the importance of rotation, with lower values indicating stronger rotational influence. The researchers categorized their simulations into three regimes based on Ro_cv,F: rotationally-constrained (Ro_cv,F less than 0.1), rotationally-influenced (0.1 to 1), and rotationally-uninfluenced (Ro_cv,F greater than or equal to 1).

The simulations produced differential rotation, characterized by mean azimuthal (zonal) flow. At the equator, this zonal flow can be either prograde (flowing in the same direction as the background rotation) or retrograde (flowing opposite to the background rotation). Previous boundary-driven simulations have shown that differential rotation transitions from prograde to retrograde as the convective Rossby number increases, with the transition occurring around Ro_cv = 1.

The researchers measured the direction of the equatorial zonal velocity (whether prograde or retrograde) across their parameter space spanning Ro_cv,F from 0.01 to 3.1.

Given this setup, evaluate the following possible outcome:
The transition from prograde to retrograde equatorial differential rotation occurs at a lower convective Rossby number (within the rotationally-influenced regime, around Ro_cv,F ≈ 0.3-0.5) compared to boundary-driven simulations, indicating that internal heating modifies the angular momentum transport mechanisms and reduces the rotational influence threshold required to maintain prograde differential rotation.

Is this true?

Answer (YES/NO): NO